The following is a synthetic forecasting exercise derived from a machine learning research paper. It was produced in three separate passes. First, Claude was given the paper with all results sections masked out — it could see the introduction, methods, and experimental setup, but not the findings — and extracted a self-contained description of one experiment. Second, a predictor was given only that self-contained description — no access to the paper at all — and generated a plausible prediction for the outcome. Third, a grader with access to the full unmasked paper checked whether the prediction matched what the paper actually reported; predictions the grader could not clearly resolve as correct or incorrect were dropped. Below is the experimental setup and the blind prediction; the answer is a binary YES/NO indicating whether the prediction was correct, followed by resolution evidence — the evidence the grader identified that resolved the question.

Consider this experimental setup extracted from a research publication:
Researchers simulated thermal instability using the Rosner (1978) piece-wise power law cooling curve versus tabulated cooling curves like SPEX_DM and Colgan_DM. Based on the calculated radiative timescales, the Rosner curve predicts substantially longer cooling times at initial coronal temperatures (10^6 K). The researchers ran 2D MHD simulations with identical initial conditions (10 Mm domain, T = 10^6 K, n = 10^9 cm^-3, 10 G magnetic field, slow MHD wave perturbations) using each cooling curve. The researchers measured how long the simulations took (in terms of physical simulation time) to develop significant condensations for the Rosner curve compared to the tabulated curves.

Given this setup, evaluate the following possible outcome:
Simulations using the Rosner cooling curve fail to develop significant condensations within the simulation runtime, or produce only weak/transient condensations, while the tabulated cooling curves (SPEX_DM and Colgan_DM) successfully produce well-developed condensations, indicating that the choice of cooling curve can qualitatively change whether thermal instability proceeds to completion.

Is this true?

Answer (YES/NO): NO